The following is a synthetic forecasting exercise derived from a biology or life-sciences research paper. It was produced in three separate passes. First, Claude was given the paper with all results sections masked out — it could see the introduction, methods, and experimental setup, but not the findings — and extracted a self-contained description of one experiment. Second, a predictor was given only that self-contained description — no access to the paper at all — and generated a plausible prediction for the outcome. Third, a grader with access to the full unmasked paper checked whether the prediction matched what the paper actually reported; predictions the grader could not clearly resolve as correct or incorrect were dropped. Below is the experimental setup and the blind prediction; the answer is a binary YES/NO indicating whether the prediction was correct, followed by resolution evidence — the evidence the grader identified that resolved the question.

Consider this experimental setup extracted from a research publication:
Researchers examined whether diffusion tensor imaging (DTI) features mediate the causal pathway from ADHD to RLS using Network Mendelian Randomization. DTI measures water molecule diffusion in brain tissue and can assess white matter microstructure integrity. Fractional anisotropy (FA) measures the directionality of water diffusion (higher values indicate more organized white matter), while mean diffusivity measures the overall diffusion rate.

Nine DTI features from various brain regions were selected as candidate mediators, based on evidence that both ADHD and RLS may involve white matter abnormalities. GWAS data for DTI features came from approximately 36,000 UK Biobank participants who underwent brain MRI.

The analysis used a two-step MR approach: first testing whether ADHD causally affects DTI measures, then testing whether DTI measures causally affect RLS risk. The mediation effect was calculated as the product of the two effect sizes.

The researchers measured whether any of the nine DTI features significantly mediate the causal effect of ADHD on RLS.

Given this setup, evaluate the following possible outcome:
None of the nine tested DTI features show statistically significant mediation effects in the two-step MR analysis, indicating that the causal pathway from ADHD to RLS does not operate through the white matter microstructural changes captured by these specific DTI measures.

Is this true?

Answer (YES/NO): YES